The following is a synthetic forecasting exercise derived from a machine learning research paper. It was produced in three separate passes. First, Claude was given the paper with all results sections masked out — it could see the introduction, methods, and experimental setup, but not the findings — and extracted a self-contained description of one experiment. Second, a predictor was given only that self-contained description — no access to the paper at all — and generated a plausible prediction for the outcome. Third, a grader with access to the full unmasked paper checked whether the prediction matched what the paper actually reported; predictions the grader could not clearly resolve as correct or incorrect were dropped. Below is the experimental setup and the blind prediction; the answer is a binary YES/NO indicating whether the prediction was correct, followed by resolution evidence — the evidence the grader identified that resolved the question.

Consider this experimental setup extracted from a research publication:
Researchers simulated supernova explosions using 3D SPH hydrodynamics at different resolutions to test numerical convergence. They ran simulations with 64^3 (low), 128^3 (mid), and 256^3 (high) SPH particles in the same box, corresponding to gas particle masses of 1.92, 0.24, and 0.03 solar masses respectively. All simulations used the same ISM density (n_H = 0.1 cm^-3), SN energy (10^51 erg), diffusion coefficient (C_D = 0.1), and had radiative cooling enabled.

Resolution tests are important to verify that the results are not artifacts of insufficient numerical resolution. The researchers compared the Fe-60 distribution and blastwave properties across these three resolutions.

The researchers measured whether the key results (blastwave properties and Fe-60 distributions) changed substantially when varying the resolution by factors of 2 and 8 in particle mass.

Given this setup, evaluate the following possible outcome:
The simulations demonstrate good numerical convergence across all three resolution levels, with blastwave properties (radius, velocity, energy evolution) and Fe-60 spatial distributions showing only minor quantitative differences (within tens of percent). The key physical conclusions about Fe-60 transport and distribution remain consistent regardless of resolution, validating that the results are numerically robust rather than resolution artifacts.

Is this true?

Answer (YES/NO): YES